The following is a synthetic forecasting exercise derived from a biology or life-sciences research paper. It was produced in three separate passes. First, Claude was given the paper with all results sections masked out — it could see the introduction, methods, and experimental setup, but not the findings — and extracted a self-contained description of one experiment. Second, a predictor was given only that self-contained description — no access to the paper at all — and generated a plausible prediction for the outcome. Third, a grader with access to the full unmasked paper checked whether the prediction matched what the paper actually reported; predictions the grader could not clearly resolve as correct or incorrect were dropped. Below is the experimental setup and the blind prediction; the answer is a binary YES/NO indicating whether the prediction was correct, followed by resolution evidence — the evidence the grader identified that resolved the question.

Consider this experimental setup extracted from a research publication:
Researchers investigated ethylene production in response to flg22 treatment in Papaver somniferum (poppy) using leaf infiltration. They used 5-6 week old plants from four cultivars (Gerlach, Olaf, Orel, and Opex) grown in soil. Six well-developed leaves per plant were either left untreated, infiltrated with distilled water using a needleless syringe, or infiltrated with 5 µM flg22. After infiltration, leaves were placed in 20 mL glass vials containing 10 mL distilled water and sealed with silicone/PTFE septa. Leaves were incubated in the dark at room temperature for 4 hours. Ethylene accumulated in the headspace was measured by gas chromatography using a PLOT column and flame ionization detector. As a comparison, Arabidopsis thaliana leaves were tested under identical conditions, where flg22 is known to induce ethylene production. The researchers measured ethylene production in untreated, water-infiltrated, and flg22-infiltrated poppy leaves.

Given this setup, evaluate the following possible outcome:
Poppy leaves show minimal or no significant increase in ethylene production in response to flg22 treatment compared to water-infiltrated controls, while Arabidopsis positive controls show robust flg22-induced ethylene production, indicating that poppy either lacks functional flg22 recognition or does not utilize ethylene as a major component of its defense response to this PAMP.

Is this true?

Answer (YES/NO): NO